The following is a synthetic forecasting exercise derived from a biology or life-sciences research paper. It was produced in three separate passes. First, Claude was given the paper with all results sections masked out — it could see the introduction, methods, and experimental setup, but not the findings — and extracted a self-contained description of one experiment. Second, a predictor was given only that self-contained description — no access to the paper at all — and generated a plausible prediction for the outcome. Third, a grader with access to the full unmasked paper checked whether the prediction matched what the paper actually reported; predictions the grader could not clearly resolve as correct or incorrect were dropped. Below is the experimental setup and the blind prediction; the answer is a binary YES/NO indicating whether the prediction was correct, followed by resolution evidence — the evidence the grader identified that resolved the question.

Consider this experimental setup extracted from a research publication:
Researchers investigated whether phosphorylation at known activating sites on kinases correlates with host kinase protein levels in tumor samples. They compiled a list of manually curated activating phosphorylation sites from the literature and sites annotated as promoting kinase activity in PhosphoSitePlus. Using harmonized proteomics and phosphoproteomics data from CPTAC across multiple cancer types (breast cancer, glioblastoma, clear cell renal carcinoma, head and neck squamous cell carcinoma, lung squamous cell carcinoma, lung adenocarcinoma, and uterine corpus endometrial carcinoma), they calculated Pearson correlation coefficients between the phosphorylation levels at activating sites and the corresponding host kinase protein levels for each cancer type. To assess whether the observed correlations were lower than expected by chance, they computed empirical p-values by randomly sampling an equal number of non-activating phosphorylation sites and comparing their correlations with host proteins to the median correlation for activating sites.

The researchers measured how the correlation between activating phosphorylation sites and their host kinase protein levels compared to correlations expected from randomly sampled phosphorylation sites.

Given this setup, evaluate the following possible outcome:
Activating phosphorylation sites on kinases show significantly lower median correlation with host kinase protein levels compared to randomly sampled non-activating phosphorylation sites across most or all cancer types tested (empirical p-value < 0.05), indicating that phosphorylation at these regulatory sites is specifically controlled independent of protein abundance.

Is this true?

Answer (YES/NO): NO